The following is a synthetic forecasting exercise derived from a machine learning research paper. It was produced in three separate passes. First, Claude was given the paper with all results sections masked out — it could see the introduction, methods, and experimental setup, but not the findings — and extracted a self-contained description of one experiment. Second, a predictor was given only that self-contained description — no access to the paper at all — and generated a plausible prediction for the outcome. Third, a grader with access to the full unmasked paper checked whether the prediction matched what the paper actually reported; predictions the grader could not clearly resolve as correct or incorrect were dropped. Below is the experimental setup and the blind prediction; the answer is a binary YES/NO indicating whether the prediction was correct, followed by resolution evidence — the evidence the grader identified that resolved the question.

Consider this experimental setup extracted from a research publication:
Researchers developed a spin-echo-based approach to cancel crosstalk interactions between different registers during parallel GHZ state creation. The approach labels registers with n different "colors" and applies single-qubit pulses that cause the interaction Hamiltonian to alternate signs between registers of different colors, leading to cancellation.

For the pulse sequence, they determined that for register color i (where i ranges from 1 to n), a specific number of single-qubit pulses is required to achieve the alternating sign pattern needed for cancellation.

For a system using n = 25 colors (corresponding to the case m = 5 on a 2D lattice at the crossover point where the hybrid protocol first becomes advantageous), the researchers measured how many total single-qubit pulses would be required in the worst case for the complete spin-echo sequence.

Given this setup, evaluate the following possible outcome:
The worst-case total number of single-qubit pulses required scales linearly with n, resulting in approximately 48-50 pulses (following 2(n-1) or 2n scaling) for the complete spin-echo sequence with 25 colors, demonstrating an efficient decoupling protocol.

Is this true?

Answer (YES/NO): NO